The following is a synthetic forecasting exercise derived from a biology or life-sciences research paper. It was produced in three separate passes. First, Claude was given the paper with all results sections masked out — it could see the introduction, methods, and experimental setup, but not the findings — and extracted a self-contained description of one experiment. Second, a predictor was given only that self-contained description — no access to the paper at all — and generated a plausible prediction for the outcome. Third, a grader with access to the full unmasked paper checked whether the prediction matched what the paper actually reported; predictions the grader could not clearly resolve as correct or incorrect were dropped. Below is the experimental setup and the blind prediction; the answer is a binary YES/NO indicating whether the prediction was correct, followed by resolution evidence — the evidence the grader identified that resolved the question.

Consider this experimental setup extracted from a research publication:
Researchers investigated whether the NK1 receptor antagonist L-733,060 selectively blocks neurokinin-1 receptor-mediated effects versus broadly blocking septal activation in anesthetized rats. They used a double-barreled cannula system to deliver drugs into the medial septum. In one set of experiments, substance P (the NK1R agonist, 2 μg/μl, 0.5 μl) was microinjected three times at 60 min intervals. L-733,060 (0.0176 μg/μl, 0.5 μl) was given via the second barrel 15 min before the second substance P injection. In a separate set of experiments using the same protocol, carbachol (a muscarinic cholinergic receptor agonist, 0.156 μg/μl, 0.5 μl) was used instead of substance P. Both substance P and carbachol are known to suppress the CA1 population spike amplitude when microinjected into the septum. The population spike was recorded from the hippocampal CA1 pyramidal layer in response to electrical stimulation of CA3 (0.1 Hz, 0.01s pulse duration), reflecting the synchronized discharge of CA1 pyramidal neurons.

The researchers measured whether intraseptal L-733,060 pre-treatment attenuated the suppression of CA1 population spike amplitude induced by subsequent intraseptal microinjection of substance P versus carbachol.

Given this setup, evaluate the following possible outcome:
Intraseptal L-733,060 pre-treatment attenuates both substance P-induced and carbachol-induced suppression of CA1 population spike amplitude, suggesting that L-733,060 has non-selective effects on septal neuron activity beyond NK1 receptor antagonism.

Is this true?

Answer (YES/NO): NO